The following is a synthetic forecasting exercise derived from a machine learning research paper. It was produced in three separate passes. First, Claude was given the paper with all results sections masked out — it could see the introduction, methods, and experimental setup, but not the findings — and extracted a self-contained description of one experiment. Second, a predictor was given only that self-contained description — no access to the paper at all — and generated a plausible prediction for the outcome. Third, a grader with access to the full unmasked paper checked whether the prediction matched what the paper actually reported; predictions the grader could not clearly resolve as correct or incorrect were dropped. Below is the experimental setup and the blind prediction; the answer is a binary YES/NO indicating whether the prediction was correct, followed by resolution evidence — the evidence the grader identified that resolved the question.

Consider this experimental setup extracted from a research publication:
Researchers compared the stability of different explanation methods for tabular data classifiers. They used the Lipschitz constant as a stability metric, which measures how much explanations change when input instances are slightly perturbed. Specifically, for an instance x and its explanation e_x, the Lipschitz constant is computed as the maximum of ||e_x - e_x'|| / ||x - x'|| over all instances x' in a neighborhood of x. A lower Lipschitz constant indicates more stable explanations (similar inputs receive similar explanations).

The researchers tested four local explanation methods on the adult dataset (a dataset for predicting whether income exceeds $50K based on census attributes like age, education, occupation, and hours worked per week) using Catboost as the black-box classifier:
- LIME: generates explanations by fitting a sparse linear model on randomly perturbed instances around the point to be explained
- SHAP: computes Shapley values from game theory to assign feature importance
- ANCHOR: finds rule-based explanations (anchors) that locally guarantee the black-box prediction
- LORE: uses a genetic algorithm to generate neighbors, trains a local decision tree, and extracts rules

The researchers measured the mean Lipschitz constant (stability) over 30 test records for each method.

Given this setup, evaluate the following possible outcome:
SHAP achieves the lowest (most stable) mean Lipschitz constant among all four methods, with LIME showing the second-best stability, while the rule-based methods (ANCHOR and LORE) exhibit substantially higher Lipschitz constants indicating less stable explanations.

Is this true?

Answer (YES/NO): YES